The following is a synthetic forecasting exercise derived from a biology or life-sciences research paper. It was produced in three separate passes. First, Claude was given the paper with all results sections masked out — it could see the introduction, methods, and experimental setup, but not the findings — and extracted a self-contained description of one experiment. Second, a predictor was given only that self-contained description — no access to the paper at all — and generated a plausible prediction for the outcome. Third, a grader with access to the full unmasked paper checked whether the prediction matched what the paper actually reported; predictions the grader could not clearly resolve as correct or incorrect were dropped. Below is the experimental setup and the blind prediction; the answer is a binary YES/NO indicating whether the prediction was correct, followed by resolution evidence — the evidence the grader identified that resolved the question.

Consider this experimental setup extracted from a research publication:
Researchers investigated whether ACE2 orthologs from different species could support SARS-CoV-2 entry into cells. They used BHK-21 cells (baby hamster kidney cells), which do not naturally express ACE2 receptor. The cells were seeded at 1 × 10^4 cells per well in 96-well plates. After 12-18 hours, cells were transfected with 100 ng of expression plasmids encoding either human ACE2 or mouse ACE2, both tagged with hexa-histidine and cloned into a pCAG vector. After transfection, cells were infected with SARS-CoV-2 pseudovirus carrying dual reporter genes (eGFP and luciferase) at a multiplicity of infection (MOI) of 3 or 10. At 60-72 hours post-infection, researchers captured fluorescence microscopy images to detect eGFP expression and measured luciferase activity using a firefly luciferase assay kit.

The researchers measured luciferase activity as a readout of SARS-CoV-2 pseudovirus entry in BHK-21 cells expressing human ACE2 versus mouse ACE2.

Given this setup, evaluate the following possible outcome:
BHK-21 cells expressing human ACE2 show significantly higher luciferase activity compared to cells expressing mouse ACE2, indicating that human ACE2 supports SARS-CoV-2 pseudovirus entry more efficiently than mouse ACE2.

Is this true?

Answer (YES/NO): YES